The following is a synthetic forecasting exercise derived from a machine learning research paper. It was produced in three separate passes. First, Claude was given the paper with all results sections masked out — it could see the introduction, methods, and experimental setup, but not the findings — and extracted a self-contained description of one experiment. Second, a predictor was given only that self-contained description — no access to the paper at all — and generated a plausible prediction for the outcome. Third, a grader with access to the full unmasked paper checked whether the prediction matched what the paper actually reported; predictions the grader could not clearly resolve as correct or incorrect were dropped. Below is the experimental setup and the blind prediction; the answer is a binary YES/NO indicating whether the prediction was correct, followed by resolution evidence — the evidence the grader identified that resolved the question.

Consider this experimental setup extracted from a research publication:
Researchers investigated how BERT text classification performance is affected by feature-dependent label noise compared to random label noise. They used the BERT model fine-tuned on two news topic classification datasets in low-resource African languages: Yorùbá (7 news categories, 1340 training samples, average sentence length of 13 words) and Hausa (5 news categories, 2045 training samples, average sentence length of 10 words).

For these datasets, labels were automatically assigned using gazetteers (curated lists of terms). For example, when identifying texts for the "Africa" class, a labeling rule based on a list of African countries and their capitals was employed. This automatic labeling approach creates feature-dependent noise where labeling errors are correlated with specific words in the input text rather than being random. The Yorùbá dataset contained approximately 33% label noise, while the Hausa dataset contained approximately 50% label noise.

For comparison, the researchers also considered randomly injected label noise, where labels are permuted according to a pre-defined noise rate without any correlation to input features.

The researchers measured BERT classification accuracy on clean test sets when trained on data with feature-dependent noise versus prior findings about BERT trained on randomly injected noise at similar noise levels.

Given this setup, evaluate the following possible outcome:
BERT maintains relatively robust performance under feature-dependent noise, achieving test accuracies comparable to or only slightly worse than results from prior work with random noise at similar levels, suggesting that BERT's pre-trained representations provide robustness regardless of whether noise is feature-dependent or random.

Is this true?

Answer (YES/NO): NO